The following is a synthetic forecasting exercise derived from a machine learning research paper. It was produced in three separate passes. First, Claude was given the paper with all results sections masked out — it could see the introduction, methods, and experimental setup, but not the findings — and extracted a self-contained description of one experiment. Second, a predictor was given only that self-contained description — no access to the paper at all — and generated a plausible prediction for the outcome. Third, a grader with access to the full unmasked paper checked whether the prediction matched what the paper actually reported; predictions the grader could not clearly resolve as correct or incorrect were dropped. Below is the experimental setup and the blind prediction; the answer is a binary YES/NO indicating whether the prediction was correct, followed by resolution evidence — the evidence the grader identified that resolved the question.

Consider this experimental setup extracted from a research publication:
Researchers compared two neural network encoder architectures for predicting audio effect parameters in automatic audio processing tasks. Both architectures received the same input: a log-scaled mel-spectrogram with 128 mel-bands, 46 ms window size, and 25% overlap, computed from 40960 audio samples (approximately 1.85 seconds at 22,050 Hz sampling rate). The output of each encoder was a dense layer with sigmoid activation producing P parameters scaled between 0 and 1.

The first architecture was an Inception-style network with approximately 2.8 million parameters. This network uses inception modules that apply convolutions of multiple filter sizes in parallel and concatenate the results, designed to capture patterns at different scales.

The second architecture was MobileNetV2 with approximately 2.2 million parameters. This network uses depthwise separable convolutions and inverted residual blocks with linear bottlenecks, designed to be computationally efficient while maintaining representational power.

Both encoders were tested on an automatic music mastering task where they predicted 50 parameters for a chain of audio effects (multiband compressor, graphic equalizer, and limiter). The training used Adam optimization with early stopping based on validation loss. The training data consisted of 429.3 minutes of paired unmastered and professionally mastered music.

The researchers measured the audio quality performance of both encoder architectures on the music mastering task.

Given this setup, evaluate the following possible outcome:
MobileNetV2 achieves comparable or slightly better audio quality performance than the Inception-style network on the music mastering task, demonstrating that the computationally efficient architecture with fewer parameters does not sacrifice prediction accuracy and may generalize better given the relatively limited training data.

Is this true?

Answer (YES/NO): NO